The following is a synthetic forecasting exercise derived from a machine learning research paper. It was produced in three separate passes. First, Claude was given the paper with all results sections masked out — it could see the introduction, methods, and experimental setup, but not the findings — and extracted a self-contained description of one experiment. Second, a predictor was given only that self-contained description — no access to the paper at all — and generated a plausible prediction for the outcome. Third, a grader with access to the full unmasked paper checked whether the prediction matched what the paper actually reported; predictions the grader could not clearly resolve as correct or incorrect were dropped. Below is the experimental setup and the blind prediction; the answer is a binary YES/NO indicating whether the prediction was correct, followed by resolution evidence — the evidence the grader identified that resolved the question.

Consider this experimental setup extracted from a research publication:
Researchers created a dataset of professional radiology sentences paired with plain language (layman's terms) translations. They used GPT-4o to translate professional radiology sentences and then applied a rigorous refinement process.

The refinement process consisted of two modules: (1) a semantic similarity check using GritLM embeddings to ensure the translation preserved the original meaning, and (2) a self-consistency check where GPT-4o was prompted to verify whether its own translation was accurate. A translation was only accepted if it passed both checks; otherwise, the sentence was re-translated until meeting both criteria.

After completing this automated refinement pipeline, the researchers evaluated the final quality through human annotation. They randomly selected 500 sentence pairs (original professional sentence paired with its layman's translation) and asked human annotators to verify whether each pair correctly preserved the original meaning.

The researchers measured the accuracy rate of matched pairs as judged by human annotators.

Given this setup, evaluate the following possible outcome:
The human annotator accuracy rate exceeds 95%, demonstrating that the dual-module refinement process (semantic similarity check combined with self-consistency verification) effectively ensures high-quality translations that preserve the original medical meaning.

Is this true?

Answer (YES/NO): YES